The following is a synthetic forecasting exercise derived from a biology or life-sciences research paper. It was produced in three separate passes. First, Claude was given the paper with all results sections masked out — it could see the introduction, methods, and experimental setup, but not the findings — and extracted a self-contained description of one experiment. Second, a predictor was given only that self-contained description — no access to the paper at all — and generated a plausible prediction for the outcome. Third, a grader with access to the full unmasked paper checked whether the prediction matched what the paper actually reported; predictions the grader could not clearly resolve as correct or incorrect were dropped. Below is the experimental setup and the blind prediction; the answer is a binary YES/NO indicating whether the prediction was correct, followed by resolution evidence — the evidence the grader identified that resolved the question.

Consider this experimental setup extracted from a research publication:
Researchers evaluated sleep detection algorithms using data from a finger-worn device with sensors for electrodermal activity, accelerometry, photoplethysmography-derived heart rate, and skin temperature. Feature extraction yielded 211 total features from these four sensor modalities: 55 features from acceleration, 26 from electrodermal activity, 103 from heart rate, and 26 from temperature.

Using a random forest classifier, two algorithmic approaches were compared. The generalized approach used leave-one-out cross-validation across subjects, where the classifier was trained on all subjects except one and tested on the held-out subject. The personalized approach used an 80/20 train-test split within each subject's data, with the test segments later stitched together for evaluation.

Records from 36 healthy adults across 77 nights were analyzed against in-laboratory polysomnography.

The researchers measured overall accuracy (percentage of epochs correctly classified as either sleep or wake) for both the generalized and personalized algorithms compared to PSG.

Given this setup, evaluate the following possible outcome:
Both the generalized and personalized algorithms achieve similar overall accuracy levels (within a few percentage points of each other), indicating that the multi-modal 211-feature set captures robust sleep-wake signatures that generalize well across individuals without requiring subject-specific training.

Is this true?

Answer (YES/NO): YES